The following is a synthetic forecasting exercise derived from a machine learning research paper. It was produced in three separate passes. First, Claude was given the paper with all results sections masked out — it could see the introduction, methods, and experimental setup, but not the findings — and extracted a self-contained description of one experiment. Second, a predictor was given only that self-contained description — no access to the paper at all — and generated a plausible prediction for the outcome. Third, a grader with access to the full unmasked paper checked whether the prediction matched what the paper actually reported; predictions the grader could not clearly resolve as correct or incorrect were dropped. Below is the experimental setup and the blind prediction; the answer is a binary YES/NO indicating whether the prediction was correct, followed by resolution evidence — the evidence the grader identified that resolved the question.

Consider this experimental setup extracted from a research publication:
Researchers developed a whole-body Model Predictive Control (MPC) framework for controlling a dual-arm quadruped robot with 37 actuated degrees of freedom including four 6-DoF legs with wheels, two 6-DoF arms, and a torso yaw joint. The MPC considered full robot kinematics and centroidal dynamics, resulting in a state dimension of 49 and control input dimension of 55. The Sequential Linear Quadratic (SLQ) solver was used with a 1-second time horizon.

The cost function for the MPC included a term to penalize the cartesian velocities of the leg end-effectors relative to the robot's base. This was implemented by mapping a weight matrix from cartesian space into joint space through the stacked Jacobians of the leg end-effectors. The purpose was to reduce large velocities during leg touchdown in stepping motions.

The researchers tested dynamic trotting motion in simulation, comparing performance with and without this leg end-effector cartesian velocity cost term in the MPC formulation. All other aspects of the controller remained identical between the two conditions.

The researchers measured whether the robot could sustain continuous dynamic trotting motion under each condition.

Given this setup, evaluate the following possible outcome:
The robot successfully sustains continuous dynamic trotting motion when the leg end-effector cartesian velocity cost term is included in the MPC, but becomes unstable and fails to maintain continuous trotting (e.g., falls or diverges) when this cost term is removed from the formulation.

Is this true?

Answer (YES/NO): YES